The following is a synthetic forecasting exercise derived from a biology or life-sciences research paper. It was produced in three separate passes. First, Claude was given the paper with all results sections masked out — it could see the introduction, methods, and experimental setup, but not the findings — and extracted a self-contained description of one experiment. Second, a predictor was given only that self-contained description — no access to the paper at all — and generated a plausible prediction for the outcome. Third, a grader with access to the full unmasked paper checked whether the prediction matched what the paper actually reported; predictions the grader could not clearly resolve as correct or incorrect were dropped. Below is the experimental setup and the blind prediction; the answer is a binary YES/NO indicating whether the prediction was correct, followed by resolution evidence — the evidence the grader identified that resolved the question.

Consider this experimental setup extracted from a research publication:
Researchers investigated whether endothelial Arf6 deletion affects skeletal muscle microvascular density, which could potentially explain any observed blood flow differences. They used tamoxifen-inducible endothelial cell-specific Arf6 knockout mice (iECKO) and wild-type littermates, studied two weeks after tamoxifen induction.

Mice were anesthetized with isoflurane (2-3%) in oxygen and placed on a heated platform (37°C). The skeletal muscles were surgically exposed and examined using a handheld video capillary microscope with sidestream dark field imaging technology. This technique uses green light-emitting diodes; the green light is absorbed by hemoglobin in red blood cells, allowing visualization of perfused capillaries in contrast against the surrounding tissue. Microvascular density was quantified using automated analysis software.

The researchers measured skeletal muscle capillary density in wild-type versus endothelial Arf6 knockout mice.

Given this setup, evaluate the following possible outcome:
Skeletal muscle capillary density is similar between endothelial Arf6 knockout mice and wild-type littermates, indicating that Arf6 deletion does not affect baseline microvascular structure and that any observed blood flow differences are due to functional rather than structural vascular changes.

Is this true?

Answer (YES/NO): YES